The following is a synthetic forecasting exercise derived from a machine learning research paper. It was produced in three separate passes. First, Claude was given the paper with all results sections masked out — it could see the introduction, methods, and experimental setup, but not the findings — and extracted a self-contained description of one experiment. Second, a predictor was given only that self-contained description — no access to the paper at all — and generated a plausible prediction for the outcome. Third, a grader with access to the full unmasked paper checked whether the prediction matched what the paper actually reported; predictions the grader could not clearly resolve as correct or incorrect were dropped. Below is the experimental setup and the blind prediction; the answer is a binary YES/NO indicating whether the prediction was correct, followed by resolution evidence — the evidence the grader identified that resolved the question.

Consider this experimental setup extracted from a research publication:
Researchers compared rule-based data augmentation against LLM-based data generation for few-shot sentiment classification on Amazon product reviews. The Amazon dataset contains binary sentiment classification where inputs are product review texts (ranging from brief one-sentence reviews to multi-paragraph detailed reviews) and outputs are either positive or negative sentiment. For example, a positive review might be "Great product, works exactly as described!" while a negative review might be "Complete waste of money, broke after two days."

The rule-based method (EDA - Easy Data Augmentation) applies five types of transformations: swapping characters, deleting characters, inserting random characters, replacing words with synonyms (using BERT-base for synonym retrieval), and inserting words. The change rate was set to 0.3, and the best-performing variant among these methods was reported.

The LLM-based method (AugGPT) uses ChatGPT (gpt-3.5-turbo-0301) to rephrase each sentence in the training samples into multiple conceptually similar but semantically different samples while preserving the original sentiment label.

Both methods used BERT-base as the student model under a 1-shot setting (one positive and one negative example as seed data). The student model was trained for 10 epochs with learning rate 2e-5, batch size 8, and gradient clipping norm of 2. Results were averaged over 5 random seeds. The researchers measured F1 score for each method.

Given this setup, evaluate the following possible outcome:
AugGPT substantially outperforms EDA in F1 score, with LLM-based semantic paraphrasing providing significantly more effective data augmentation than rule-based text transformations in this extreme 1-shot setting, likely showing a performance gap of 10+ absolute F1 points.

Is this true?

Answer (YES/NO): NO